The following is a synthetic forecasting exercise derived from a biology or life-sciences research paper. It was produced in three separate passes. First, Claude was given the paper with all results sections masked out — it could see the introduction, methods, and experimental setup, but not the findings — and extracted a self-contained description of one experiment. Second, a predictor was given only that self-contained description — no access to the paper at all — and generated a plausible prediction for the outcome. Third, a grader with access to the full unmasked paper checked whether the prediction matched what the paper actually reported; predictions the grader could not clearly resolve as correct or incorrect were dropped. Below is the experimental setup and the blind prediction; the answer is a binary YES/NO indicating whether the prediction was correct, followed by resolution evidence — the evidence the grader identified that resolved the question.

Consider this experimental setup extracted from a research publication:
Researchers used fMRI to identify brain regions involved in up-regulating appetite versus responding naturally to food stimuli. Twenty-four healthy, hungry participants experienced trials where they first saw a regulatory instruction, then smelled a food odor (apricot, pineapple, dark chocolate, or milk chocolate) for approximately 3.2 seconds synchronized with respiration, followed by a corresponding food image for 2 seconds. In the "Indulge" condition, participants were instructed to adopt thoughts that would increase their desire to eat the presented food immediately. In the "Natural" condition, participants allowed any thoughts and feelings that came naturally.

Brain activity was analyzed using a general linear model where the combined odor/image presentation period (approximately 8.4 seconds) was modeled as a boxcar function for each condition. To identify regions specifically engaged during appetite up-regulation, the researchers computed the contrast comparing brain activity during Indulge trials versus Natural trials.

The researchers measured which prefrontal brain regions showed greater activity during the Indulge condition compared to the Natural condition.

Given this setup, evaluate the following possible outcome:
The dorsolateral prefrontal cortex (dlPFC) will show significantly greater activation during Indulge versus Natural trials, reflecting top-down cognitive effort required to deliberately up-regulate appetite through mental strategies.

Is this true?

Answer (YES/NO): NO